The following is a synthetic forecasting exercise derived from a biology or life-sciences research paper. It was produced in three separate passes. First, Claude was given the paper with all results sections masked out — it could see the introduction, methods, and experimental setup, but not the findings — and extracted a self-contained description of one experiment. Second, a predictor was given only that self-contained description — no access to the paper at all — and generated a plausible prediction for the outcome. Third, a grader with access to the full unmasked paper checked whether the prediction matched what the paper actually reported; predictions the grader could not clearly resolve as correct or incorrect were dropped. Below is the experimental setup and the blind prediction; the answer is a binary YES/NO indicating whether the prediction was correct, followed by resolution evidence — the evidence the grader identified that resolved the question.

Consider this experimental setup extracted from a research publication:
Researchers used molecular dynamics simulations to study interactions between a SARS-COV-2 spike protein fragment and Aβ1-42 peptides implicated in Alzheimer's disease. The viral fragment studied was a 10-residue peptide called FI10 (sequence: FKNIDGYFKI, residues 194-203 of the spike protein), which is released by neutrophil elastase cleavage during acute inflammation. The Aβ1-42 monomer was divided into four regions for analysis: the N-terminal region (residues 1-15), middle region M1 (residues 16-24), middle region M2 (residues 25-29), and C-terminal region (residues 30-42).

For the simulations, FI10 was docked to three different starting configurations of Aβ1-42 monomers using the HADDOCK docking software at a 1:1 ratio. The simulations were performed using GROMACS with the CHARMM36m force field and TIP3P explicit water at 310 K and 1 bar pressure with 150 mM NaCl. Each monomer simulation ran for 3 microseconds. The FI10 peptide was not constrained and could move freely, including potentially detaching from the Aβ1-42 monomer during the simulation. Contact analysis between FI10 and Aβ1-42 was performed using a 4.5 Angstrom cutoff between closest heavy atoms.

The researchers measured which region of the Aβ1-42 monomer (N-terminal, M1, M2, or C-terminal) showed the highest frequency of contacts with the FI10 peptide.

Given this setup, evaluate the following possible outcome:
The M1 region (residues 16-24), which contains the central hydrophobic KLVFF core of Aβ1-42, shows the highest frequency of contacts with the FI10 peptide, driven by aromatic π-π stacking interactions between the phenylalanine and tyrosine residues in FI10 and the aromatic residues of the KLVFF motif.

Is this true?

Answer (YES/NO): NO